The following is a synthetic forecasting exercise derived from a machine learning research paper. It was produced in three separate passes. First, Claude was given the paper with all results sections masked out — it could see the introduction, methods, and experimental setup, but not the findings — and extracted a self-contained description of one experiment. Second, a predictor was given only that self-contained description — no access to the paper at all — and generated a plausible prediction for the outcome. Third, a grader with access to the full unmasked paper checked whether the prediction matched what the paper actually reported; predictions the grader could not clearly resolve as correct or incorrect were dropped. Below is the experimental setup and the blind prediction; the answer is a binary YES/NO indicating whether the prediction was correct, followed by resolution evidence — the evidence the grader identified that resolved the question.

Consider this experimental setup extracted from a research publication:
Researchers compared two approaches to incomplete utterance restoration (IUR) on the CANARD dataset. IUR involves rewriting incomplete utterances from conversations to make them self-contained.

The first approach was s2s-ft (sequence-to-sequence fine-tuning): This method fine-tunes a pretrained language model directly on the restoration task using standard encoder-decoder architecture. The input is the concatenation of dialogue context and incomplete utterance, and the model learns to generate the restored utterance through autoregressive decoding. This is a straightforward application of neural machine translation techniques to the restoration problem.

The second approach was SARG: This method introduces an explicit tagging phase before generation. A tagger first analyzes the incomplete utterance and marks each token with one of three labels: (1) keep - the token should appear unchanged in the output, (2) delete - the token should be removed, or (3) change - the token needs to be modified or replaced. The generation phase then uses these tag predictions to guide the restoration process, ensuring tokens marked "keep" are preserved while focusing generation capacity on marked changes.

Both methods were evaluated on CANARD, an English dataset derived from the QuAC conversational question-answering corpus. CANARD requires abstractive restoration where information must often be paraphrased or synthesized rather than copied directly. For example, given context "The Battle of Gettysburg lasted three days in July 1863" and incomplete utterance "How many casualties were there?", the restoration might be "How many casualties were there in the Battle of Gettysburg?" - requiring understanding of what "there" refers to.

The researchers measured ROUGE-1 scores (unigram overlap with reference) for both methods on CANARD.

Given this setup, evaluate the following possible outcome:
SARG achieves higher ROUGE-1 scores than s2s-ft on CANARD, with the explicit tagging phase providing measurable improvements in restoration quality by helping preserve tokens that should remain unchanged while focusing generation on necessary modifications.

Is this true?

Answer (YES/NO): NO